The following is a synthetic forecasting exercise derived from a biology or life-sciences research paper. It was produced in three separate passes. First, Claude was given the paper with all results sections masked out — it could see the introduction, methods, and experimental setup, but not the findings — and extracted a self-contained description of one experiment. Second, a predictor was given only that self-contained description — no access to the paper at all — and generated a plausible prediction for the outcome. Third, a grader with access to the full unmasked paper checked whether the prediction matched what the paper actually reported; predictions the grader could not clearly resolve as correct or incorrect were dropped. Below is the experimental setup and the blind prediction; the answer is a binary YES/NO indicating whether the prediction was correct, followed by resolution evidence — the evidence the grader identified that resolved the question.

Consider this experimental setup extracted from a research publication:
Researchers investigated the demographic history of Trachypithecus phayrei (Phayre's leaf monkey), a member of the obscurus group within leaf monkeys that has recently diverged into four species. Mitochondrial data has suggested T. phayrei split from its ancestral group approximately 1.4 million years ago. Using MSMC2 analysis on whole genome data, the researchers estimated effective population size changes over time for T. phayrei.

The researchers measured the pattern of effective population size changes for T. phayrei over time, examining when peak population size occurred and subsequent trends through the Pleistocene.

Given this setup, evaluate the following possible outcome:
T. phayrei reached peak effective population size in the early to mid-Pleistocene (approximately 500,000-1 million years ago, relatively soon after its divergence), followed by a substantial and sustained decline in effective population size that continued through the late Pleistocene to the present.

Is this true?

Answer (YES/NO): YES